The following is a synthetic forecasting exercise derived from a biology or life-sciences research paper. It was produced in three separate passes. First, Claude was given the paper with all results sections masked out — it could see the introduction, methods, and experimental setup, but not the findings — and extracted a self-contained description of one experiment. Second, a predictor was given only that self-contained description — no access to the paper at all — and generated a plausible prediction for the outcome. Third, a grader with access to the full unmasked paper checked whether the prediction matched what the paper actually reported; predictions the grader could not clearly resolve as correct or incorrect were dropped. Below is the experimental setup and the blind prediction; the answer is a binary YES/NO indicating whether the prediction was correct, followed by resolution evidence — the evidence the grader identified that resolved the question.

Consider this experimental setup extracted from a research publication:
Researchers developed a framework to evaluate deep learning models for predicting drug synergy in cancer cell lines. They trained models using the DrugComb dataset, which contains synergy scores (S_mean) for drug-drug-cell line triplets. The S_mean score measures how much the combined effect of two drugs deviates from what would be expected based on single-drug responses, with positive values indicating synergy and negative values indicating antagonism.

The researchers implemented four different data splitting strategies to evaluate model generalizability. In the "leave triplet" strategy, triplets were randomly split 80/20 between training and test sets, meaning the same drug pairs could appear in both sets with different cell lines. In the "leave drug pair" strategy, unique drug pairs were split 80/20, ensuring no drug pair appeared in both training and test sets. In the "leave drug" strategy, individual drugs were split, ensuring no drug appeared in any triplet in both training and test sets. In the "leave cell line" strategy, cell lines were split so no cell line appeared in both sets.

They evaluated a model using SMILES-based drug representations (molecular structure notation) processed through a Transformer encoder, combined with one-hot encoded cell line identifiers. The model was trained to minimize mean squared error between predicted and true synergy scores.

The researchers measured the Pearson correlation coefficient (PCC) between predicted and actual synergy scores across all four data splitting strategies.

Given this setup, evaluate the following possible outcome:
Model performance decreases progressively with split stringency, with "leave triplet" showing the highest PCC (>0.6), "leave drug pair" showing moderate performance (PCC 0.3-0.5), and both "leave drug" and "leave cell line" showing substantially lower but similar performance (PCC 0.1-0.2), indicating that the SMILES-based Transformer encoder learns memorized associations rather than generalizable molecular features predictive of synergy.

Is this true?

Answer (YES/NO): NO